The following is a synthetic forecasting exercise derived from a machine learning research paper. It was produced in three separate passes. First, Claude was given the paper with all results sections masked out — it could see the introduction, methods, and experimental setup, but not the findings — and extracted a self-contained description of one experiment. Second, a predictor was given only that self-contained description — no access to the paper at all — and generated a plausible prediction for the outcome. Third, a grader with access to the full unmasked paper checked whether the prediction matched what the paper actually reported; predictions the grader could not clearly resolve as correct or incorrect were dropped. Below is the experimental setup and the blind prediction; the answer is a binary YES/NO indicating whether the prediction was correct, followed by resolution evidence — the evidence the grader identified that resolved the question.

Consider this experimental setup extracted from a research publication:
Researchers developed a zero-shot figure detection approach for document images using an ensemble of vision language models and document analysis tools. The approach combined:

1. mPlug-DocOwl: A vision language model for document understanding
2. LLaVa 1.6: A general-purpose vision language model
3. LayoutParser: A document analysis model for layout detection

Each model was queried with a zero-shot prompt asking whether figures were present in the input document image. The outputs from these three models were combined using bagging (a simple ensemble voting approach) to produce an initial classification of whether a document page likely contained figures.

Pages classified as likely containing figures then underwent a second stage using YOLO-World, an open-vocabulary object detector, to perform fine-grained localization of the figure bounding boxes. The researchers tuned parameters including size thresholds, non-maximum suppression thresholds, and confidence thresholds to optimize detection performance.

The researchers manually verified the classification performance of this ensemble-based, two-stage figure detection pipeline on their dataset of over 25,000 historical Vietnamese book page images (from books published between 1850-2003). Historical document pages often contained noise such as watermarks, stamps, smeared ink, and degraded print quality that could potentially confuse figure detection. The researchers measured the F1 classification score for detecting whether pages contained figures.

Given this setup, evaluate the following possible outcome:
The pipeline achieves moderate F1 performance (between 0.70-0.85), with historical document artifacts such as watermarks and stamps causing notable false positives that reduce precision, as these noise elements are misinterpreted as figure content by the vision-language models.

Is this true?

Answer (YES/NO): NO